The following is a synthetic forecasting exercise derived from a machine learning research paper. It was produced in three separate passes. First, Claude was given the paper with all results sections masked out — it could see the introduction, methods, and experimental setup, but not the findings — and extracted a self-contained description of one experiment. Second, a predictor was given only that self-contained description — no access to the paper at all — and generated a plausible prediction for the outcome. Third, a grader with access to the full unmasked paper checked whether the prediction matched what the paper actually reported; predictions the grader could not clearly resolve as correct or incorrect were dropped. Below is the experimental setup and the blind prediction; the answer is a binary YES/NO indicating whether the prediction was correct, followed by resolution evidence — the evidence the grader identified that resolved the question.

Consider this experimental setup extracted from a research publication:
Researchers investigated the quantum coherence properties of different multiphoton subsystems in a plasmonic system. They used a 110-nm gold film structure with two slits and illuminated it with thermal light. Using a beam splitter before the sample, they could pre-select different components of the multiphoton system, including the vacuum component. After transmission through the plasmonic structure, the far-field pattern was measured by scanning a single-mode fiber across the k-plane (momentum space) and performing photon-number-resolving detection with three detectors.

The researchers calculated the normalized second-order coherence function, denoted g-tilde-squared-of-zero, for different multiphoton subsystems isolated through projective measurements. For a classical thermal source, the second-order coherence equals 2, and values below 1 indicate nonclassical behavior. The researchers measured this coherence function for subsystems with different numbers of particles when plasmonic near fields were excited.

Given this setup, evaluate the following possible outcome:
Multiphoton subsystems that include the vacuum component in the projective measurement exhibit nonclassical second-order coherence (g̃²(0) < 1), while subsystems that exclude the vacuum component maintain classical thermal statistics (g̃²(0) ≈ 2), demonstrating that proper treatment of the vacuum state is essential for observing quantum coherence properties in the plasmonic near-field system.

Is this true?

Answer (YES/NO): NO